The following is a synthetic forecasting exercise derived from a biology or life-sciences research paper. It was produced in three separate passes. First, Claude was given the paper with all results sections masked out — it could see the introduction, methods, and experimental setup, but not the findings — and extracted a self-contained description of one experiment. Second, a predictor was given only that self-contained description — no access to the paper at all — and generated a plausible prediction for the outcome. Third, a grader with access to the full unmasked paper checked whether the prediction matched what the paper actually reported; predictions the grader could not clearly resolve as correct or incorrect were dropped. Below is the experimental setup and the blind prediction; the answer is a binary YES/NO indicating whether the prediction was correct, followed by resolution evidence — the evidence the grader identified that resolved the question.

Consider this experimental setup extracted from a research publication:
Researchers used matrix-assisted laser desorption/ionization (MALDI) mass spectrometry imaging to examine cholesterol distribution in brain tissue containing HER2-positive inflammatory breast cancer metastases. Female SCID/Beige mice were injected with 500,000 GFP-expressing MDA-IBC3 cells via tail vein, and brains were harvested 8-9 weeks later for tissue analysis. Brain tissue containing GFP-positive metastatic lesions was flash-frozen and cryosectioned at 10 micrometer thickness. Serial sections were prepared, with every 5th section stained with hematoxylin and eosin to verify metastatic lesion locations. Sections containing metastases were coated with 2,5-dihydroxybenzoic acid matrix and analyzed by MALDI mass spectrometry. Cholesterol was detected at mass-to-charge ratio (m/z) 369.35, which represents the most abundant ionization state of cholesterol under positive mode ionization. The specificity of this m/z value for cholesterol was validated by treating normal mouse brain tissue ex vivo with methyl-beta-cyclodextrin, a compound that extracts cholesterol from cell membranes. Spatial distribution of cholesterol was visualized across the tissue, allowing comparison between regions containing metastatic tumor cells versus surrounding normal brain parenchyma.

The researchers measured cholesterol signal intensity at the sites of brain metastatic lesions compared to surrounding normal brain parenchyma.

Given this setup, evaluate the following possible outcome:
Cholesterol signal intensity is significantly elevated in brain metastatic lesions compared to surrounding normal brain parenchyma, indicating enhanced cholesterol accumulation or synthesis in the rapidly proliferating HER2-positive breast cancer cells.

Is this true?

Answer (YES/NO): NO